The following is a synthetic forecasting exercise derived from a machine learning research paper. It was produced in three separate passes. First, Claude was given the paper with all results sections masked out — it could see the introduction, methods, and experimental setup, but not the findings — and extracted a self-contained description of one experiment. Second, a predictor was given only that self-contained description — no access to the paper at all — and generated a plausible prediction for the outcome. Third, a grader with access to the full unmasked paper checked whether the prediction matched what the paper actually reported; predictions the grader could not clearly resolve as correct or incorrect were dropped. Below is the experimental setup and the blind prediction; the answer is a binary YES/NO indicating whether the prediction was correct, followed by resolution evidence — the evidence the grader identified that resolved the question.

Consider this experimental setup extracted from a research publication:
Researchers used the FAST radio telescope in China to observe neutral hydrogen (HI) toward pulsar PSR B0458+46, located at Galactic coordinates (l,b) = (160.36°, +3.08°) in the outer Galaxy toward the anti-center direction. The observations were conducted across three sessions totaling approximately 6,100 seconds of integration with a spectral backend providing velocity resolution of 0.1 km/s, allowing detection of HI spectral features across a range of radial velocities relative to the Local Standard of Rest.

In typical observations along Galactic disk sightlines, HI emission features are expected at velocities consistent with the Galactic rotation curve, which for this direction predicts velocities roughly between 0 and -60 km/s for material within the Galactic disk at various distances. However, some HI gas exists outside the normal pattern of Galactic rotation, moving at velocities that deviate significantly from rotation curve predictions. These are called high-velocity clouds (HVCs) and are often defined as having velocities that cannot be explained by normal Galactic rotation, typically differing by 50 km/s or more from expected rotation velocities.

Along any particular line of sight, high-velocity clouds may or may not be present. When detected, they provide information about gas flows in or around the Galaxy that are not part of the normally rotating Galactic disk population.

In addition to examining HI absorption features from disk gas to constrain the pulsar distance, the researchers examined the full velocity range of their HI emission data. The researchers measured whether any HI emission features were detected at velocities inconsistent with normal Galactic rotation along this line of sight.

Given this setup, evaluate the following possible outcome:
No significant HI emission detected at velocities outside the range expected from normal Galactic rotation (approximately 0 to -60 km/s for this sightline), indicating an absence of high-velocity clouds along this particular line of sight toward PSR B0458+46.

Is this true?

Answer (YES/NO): NO